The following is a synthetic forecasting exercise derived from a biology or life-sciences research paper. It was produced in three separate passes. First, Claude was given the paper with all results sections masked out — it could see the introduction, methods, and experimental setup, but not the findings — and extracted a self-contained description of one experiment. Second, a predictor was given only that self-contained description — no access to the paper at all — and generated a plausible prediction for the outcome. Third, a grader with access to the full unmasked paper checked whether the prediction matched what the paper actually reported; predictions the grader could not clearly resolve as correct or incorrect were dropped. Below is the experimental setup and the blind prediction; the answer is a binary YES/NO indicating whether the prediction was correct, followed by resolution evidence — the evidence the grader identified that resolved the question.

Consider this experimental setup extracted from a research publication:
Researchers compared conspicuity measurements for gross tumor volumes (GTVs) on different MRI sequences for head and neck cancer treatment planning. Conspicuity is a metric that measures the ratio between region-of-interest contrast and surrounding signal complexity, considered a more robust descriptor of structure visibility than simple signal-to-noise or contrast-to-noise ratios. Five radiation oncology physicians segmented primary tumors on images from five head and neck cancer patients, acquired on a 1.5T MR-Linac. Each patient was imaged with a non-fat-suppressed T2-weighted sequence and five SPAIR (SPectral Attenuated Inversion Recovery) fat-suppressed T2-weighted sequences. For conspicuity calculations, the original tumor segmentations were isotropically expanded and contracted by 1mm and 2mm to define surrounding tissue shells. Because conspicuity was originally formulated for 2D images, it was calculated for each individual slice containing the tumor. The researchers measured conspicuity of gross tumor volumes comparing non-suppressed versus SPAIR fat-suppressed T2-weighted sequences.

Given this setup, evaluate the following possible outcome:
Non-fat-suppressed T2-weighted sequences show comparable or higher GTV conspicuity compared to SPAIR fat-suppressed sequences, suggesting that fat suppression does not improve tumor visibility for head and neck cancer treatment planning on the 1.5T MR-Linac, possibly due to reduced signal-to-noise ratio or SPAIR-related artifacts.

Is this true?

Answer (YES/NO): NO